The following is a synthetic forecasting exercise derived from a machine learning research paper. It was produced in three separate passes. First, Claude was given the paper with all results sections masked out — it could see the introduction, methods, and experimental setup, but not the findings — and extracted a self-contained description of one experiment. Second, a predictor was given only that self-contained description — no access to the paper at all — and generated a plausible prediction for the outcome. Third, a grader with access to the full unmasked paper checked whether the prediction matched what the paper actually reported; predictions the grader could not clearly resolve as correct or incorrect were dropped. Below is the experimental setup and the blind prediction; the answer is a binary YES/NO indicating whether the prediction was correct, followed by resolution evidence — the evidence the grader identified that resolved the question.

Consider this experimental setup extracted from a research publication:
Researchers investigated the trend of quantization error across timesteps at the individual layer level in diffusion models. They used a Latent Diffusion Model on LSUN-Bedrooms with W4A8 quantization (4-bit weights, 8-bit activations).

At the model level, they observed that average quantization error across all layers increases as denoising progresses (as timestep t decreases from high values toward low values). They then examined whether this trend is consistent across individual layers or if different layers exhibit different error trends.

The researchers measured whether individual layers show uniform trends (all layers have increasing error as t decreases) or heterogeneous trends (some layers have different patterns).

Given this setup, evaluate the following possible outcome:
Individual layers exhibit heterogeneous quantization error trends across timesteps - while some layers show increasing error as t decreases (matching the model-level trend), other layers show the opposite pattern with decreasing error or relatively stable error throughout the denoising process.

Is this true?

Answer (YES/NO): YES